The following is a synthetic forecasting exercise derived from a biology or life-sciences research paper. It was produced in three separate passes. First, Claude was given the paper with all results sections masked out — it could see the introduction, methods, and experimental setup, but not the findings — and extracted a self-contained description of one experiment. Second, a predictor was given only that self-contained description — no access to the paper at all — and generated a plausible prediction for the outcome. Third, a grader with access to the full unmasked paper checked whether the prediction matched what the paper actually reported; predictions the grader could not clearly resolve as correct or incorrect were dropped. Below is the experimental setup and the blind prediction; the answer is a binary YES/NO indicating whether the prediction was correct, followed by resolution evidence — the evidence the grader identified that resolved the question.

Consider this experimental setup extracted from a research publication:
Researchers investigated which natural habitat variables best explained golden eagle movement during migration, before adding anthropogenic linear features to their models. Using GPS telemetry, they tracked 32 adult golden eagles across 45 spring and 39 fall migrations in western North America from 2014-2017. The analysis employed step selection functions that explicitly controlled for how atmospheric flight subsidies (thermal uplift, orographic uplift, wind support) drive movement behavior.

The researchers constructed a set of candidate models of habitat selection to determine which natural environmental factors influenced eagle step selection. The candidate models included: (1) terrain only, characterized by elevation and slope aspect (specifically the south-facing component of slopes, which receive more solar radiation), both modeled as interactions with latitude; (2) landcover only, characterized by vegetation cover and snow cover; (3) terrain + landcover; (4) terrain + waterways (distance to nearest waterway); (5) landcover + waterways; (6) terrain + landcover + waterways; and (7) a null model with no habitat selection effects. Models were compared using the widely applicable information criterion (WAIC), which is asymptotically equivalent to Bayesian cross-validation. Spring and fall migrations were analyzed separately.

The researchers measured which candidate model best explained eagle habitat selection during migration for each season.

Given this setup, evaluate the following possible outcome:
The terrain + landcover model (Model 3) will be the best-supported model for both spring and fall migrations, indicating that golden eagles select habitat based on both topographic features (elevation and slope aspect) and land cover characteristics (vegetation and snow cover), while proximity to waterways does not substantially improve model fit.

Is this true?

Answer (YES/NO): NO